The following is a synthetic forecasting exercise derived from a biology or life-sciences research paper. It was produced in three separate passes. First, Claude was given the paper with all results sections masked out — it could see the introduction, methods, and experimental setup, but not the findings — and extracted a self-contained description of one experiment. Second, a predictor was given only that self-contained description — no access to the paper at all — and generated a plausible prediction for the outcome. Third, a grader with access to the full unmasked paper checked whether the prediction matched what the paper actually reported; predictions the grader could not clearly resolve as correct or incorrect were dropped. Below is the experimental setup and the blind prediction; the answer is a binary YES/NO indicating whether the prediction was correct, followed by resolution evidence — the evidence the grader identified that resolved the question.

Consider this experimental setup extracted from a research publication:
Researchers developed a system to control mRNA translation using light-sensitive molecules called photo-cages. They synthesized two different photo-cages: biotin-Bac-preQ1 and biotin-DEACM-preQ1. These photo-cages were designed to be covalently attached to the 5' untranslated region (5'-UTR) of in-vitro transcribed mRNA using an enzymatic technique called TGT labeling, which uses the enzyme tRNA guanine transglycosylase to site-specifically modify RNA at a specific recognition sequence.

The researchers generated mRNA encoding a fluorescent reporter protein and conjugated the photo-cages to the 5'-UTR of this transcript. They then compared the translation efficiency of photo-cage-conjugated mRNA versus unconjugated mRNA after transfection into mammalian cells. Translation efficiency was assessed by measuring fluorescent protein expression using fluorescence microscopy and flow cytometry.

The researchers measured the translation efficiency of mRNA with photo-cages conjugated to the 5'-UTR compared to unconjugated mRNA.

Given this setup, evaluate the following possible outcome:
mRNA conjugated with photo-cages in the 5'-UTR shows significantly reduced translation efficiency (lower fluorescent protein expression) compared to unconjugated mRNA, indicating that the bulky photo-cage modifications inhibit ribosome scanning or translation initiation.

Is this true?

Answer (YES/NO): YES